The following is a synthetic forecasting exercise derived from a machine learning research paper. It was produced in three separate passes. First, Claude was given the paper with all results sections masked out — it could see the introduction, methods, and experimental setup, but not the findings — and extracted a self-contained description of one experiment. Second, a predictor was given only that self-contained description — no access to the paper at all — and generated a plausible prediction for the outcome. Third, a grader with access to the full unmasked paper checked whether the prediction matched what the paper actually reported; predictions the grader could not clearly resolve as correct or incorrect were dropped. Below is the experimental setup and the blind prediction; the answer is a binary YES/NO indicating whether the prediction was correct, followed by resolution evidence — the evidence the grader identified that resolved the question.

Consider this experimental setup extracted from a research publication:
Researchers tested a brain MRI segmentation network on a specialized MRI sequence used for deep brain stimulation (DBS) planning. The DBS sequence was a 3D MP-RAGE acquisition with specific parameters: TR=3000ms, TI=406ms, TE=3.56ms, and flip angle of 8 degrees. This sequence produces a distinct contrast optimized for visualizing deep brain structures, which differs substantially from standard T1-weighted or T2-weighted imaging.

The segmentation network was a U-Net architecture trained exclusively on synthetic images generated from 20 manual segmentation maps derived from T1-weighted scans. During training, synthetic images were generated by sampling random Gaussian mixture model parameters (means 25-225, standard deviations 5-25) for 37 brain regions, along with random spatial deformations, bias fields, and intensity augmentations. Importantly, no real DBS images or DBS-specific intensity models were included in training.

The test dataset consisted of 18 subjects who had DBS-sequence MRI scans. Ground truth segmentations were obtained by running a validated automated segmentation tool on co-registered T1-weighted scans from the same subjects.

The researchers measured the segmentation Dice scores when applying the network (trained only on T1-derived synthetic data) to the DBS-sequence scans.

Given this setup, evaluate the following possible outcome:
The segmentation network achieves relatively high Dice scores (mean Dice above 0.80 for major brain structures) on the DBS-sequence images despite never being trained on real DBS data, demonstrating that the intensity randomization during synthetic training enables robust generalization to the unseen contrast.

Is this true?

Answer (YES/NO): YES